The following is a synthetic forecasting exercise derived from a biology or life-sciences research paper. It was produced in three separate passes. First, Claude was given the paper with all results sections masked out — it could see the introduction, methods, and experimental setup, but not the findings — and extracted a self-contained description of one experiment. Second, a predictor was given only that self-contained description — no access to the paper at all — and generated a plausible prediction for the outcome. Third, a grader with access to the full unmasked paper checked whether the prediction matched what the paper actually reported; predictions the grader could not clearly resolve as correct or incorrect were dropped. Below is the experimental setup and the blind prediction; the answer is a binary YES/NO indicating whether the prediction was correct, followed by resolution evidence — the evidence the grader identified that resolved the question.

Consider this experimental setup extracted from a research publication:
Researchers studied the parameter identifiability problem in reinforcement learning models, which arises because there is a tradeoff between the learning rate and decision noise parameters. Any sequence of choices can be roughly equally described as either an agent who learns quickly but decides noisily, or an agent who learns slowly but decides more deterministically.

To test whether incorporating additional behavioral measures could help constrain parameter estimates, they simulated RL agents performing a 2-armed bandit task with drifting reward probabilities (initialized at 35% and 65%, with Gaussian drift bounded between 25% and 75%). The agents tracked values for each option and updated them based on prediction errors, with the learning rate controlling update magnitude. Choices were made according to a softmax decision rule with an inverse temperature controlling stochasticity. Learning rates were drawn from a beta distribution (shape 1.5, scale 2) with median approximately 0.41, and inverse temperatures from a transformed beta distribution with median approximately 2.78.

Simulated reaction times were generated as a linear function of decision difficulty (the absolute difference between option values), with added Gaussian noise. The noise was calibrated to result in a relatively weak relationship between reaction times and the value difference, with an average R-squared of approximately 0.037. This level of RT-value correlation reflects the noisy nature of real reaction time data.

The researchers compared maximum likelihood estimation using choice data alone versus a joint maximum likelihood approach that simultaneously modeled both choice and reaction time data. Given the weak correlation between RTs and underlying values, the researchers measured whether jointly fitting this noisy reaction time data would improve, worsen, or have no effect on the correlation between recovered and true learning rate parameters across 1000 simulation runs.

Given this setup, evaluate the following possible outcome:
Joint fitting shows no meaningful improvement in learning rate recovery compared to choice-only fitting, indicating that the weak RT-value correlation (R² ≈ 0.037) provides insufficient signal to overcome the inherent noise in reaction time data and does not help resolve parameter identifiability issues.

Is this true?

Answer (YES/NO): NO